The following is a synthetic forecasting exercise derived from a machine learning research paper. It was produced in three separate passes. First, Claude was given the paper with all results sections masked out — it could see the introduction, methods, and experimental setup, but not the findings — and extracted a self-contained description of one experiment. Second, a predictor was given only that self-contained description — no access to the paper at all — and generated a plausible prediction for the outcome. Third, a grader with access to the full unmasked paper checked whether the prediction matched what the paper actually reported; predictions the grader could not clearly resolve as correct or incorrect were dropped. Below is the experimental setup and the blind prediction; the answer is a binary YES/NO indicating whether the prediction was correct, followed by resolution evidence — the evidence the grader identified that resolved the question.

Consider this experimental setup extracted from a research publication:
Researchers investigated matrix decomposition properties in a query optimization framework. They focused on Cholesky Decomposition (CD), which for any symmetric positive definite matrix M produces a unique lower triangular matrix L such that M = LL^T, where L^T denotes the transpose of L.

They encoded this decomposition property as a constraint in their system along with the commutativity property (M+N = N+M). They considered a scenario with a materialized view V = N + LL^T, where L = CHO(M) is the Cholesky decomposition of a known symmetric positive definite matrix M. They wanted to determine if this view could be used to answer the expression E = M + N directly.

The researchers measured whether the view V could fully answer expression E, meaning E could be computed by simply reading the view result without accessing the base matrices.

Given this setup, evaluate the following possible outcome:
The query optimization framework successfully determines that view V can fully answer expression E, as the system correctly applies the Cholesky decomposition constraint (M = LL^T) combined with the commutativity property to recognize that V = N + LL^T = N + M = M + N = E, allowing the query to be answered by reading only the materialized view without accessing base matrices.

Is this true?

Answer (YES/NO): YES